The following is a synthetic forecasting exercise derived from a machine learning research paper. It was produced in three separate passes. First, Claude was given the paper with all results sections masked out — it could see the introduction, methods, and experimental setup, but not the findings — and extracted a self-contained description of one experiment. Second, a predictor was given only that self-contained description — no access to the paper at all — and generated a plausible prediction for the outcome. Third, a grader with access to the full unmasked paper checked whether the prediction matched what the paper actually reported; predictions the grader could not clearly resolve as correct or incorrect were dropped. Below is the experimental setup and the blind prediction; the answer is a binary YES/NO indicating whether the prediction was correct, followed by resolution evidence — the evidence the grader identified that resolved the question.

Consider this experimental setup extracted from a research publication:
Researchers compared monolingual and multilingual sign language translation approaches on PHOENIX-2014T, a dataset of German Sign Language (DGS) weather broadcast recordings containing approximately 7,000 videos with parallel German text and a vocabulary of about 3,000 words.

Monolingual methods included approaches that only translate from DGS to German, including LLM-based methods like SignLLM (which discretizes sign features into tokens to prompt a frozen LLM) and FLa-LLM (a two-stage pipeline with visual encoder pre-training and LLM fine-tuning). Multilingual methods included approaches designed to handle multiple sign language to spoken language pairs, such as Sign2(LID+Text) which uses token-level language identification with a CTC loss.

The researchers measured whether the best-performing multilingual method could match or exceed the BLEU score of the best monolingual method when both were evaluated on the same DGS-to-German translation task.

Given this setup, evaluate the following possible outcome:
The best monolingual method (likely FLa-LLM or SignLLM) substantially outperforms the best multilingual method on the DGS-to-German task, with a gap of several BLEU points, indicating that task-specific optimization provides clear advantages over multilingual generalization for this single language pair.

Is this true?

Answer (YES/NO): NO